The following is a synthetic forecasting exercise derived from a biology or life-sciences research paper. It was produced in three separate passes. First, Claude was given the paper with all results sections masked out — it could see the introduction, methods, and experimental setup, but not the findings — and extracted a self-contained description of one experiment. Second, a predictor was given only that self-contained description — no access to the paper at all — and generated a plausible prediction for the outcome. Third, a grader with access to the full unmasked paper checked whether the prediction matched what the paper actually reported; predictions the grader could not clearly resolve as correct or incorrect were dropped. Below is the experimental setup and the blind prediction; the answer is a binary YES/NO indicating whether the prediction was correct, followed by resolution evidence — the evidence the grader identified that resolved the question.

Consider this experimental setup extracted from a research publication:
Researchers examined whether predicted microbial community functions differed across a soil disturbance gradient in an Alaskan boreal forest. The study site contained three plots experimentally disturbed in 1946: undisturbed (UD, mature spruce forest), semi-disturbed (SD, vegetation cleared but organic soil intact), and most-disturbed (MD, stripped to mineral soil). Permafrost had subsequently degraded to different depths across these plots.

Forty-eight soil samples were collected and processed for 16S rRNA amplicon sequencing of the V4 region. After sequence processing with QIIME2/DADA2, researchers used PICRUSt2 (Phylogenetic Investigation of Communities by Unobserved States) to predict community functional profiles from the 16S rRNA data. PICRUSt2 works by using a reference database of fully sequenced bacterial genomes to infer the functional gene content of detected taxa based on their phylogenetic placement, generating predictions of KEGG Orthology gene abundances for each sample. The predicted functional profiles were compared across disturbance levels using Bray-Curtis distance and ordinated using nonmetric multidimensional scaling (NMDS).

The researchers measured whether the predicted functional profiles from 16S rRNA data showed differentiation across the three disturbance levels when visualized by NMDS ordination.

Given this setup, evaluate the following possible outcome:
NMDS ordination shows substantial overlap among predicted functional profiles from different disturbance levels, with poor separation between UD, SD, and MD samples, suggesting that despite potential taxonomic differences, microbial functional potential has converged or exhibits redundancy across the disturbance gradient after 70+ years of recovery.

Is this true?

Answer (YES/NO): NO